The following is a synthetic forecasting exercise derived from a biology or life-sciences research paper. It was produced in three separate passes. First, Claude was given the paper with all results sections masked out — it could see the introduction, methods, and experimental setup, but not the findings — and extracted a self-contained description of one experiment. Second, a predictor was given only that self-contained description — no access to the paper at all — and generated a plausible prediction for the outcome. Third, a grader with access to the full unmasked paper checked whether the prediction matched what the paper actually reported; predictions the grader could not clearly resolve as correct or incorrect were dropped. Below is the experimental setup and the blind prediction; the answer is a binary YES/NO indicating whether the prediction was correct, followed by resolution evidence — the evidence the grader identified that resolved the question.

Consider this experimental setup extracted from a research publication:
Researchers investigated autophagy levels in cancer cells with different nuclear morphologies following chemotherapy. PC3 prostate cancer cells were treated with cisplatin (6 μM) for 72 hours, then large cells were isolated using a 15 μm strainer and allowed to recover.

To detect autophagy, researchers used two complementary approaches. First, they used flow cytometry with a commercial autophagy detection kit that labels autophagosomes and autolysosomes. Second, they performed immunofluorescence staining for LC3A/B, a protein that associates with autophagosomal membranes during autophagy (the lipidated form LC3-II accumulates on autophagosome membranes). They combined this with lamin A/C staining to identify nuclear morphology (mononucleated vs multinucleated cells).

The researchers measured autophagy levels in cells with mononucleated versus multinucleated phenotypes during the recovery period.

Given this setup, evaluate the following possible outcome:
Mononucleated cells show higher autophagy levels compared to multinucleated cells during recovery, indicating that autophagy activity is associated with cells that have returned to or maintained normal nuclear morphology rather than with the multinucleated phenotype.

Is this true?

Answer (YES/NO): NO